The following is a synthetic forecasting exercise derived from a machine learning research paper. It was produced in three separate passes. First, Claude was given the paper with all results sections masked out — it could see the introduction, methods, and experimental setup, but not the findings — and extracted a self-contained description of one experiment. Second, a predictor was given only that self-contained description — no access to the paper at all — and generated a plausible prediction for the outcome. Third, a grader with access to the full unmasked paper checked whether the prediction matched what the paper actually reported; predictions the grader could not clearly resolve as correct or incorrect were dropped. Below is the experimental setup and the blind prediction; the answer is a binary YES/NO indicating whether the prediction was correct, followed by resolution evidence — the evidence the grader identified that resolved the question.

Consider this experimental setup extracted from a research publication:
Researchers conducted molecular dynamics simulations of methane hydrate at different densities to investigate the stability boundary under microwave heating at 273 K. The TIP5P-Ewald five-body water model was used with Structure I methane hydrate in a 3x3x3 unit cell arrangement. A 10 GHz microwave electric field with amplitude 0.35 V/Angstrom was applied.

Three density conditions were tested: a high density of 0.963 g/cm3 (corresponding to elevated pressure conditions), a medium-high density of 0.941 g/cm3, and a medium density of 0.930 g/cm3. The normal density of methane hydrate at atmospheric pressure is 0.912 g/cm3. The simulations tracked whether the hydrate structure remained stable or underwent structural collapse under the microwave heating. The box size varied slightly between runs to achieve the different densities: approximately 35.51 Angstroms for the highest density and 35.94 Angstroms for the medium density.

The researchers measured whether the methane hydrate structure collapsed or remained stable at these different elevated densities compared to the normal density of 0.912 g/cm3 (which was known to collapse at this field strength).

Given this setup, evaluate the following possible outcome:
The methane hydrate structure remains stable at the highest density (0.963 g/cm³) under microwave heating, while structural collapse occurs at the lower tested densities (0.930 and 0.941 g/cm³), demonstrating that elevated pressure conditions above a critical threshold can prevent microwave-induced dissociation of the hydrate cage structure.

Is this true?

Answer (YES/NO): NO